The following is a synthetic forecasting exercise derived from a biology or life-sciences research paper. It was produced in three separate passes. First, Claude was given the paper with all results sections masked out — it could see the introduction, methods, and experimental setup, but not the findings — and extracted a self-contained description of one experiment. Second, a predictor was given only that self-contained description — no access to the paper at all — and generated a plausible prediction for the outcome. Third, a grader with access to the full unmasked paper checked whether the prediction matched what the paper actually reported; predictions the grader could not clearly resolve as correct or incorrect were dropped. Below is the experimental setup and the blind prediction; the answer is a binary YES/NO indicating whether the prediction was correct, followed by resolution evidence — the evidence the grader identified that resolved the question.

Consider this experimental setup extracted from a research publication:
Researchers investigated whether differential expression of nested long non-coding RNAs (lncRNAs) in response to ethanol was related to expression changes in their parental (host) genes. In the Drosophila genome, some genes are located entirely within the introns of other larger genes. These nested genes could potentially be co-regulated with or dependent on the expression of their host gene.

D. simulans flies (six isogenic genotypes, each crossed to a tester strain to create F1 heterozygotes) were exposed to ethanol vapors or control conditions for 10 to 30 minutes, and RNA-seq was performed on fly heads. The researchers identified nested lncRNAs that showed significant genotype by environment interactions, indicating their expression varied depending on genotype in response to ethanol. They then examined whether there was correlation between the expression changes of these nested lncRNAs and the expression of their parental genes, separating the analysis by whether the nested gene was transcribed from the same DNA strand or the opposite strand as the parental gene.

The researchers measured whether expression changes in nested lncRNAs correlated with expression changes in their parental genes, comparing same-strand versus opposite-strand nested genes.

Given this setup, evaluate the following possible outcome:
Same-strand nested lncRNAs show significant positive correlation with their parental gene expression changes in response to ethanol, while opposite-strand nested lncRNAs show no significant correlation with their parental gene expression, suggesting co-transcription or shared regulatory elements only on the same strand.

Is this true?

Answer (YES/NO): YES